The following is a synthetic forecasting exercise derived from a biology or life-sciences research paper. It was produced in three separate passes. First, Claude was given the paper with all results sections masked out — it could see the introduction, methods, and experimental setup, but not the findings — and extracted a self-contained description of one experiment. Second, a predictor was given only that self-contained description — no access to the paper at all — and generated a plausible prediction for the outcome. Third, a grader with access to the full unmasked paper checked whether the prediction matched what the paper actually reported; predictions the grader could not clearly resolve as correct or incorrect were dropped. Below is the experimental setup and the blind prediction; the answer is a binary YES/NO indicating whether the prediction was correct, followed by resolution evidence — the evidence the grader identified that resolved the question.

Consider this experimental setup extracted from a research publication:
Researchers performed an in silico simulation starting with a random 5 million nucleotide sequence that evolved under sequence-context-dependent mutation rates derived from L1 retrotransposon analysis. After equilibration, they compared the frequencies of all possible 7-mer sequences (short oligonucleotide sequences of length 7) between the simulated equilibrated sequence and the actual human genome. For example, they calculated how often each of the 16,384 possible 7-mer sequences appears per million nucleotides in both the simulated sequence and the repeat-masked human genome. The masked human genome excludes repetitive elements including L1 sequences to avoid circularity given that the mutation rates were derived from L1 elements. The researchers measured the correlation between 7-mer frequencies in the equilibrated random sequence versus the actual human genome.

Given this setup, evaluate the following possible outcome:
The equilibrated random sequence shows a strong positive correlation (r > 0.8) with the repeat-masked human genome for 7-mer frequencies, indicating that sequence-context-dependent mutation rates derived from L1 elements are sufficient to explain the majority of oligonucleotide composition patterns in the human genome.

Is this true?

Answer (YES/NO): NO